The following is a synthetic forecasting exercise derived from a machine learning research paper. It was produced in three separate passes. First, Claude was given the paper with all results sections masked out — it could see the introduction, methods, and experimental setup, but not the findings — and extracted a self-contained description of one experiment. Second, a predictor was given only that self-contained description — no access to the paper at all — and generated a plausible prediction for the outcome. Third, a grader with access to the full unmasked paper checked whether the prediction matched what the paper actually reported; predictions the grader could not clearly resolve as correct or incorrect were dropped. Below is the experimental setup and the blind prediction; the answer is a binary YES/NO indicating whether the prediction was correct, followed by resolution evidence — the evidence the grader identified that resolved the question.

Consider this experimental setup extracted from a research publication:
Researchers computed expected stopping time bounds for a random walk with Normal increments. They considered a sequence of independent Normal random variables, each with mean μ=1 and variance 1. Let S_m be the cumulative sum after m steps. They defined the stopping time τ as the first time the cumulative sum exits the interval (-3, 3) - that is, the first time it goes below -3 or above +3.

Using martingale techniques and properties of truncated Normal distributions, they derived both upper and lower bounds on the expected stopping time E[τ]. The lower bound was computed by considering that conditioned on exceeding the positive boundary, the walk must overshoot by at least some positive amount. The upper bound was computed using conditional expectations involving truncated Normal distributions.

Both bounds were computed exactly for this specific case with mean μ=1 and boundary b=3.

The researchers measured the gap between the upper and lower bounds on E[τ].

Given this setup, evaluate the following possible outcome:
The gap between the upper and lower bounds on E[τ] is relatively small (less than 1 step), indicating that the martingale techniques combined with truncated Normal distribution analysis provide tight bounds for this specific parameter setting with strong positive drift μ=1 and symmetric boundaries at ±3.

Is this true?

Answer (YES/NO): NO